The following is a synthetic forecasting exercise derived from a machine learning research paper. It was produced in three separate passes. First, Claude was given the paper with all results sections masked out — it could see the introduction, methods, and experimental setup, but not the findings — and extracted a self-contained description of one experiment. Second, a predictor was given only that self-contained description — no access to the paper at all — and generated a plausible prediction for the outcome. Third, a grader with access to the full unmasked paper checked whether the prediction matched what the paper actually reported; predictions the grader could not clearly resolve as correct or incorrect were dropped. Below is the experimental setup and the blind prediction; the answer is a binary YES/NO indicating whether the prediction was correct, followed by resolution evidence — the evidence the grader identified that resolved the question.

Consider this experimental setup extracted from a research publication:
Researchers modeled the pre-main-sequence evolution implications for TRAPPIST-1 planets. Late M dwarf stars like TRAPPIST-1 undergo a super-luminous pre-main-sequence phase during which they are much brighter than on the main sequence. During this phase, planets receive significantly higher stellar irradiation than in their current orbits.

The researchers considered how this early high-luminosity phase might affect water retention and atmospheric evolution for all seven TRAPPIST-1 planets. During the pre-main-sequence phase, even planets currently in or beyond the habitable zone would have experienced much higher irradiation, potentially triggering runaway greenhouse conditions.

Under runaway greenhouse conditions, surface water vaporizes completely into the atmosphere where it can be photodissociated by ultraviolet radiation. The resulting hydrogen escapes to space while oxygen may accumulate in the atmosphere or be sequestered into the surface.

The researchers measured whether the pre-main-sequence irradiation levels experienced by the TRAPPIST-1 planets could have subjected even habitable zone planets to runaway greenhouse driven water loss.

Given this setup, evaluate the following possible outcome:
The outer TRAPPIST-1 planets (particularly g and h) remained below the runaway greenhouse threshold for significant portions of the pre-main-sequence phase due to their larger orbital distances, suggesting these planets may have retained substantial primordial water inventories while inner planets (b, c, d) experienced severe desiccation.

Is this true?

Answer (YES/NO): NO